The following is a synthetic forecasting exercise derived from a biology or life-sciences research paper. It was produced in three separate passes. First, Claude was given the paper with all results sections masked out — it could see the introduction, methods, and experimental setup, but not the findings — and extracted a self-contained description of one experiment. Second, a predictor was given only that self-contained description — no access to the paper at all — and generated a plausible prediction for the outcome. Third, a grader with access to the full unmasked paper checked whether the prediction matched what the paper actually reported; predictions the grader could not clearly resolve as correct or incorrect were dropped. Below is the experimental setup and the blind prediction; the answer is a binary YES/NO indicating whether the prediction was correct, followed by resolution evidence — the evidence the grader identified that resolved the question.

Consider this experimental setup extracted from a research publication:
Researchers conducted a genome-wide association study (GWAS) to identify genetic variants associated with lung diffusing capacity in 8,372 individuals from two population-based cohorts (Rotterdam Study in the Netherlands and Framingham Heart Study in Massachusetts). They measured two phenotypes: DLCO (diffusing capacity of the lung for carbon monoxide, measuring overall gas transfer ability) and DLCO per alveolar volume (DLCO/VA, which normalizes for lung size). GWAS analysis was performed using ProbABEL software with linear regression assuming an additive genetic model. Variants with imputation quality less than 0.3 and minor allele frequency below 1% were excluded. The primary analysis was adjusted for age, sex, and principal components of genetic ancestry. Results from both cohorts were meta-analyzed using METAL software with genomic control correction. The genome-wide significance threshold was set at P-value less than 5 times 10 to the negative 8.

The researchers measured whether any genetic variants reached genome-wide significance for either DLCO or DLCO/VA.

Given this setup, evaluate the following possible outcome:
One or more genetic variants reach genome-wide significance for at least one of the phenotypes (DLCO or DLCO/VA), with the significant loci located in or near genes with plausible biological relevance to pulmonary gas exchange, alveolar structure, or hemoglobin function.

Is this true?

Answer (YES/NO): YES